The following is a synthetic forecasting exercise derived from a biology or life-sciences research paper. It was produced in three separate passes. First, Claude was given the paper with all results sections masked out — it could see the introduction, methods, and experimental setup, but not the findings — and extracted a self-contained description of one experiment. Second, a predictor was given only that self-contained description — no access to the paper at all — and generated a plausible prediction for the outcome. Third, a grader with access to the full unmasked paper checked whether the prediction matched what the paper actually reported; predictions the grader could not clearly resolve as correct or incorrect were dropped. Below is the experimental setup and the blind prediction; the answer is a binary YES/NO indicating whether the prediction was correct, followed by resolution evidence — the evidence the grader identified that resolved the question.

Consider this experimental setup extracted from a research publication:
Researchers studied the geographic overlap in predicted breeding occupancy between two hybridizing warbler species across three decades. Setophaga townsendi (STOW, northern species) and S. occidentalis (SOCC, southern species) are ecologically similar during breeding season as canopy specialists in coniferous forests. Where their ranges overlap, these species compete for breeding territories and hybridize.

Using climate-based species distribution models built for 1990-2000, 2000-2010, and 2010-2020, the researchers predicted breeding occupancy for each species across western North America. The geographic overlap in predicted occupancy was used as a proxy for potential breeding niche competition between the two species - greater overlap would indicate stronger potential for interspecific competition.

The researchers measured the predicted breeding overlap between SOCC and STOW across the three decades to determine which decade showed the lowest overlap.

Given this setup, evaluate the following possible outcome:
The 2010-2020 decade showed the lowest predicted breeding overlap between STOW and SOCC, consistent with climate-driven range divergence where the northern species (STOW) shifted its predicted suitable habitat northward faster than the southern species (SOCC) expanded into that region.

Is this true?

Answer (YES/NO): NO